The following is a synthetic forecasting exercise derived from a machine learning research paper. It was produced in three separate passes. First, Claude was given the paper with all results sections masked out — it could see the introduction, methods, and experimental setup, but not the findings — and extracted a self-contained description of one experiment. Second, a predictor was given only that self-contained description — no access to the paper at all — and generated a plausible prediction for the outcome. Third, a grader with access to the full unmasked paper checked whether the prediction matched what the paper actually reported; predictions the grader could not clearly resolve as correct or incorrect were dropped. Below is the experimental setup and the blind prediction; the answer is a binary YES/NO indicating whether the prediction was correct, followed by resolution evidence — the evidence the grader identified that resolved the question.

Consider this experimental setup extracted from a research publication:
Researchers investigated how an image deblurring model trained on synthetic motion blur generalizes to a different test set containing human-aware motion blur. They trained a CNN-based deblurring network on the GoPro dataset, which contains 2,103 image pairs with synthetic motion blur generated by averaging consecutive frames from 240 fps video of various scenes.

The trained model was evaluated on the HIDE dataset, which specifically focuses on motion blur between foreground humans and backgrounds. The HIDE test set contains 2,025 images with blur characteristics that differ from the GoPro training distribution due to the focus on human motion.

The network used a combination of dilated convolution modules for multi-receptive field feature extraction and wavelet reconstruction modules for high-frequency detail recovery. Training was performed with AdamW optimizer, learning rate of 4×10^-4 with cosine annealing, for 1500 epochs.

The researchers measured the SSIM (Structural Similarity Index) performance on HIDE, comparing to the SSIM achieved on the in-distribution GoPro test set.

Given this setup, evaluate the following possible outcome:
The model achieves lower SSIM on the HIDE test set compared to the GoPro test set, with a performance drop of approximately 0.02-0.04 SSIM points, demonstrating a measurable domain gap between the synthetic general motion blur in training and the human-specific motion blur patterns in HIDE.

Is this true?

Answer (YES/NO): NO